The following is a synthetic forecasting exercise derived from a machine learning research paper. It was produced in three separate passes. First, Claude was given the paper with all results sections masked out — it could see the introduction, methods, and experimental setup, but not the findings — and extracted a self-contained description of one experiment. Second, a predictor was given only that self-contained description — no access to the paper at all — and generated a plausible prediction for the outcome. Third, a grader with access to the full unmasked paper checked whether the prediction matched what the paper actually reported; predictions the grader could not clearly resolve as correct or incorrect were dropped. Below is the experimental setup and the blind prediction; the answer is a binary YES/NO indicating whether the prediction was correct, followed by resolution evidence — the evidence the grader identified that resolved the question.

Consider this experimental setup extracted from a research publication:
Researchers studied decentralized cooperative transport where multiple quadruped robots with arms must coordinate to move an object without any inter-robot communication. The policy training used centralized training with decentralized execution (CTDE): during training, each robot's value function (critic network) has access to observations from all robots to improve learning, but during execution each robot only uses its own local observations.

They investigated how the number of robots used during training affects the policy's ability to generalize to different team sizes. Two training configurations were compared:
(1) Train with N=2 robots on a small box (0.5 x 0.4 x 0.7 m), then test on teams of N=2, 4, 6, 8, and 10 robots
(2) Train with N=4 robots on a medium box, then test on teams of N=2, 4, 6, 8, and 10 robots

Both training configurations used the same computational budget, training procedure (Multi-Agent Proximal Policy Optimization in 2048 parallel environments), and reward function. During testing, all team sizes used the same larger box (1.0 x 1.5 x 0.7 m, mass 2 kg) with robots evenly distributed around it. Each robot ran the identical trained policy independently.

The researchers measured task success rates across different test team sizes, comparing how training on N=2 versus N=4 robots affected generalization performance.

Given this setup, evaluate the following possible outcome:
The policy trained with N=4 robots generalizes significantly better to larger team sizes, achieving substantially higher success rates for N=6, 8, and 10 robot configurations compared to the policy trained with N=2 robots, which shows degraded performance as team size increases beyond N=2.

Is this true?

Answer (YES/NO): NO